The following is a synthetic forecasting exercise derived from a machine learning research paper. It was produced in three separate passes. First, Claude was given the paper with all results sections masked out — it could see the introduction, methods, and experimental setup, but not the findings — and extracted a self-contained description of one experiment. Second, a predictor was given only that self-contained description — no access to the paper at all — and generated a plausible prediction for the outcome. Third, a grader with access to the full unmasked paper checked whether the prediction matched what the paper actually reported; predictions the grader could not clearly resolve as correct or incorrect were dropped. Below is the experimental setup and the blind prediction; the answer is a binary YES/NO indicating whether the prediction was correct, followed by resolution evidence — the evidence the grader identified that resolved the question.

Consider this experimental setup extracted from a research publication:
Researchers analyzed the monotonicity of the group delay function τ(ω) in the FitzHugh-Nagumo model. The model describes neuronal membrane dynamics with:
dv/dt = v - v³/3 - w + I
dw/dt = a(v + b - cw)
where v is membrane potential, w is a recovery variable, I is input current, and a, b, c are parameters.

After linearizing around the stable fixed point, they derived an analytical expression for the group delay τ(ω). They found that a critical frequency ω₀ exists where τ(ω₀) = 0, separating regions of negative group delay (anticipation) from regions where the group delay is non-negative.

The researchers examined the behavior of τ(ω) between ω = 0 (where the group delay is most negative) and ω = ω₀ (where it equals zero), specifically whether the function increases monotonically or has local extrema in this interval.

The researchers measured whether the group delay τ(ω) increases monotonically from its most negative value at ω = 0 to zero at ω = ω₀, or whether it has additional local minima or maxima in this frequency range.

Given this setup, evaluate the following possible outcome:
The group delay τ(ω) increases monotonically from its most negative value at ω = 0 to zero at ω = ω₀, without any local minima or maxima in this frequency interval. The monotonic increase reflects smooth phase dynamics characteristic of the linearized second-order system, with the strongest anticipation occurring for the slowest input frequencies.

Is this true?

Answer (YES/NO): YES